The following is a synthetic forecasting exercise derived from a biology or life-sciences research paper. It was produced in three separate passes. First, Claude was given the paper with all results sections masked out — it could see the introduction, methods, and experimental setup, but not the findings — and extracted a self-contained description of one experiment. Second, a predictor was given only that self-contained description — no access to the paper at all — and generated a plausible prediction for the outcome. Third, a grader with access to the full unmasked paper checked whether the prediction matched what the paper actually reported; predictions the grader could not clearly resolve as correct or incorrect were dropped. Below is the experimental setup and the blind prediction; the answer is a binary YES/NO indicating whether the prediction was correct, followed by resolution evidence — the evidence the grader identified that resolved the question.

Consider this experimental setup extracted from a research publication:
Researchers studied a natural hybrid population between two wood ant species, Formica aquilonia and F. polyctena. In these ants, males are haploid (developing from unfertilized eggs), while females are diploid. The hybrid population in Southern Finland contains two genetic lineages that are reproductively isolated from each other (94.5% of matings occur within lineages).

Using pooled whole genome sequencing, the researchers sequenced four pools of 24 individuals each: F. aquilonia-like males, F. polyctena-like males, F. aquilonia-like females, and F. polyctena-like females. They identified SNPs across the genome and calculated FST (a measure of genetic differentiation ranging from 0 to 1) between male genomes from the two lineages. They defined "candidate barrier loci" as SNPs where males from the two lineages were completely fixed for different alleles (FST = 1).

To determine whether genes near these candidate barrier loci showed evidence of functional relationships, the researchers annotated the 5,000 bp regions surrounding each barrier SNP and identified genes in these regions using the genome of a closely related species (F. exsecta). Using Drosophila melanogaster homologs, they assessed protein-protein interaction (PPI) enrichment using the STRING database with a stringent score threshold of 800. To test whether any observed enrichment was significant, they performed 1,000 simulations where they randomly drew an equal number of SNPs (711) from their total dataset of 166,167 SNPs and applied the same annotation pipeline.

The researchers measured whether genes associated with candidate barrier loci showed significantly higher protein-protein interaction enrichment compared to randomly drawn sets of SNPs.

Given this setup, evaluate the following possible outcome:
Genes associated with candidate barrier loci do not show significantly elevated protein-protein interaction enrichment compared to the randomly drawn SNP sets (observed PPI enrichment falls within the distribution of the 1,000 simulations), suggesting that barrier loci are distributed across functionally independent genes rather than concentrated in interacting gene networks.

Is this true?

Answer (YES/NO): YES